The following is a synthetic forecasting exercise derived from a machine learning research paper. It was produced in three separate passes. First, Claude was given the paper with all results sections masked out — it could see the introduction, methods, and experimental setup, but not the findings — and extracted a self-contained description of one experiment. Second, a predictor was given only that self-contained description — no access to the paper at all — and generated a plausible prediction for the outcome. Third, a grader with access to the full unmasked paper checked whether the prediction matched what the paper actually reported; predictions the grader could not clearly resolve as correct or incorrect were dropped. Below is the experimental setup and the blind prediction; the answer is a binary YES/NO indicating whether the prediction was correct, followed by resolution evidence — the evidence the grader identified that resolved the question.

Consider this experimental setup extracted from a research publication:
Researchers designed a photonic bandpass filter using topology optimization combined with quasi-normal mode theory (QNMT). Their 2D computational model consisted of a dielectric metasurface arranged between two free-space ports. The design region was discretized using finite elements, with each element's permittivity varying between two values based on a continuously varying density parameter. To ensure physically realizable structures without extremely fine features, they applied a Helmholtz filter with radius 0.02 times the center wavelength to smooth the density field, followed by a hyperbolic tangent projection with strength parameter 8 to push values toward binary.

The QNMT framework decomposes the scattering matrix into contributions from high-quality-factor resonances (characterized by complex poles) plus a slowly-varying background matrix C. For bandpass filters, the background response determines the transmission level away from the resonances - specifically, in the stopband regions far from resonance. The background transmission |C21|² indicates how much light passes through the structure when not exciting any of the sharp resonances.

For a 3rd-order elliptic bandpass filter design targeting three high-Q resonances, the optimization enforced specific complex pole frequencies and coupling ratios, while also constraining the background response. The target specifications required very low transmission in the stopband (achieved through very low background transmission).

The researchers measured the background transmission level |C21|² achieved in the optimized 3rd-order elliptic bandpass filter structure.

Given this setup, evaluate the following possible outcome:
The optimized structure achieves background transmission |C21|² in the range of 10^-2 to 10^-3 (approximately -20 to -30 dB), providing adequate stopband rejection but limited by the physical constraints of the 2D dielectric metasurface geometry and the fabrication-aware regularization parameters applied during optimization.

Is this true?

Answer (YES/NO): NO